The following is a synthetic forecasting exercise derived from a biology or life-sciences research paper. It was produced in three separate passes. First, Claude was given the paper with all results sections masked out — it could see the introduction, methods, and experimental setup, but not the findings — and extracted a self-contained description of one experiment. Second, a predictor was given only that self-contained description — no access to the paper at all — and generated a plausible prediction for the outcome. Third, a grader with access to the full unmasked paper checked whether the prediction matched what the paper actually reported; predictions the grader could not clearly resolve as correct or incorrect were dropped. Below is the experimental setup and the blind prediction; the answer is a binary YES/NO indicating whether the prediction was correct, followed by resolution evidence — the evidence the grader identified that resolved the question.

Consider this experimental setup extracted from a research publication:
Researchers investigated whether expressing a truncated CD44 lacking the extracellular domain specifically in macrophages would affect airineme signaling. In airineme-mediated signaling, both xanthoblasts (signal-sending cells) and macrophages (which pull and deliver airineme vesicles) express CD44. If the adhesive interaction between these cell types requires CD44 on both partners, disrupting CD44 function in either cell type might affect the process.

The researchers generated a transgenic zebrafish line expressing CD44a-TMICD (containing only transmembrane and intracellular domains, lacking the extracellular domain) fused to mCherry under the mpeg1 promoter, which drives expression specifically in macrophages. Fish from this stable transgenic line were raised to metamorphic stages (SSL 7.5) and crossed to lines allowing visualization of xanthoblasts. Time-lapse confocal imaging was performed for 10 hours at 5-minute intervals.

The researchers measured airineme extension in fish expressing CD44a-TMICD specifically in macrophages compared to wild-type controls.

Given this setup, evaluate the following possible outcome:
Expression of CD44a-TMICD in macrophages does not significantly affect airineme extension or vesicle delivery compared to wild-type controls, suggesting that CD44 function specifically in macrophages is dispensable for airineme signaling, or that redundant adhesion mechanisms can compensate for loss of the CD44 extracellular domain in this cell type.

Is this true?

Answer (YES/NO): NO